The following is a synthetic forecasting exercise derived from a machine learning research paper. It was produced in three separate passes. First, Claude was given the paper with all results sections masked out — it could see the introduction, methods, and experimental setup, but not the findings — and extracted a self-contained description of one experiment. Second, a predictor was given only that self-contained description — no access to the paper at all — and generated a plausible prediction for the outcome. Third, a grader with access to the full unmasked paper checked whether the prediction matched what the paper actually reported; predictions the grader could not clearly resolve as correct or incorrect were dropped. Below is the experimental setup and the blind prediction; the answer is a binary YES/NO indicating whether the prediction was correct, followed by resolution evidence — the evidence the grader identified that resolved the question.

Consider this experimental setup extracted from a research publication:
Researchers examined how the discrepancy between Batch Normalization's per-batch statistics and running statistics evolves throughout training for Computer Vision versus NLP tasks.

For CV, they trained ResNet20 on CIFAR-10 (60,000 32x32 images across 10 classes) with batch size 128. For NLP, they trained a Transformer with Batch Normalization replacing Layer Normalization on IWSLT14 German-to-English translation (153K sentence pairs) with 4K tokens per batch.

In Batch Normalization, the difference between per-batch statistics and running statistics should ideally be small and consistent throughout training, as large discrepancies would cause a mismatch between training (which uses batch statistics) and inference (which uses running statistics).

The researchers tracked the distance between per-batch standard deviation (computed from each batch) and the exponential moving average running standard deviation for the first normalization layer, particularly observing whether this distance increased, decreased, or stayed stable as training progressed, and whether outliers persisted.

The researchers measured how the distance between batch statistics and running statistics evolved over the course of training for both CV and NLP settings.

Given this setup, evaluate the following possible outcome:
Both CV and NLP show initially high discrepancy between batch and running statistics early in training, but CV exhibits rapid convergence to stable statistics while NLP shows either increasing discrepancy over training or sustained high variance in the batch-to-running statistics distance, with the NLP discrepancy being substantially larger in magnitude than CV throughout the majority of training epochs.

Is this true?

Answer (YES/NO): NO